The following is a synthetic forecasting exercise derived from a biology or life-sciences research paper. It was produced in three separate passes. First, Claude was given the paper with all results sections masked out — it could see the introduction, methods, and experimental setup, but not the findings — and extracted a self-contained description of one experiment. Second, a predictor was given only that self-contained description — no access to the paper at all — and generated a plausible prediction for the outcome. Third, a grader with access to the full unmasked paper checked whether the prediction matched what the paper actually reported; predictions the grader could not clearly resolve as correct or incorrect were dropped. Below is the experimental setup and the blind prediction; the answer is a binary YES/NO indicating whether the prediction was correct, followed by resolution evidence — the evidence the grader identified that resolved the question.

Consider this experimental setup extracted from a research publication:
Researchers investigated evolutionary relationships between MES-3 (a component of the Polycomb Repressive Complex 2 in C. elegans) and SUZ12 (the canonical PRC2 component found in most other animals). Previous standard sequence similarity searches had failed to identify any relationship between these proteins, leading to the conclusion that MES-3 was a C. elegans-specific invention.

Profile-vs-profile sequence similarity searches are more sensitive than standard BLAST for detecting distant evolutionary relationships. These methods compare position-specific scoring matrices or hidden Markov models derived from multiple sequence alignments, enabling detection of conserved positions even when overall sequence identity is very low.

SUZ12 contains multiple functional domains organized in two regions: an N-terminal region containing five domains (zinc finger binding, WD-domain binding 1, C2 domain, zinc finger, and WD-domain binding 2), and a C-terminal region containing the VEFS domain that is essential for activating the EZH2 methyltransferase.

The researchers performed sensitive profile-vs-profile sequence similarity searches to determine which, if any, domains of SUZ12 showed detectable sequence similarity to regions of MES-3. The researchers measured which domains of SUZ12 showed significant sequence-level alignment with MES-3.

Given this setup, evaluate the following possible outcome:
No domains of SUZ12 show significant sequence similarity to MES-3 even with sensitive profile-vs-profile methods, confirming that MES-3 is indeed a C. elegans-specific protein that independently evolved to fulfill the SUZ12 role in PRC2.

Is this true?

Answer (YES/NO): NO